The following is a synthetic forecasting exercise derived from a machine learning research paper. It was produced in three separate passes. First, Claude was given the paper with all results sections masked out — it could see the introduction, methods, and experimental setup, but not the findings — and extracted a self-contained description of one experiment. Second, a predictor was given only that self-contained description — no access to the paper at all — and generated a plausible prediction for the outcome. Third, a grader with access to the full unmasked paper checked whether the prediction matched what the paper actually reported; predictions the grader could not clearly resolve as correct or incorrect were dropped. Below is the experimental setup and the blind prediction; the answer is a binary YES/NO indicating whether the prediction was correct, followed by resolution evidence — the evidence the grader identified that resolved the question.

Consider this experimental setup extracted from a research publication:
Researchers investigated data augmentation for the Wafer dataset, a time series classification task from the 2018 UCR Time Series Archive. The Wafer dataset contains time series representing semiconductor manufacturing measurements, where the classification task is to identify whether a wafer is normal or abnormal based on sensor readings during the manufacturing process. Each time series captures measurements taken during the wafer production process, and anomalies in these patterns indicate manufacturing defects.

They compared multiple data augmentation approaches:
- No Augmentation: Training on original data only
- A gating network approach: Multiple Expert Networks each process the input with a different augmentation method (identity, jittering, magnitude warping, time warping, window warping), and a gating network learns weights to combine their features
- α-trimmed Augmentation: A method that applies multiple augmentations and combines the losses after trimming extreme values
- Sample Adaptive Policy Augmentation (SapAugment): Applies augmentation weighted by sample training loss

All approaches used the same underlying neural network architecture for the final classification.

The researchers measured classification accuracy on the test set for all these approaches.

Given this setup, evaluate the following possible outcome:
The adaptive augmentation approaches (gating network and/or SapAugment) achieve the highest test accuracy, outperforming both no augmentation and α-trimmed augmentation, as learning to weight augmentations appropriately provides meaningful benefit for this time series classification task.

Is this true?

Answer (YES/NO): NO